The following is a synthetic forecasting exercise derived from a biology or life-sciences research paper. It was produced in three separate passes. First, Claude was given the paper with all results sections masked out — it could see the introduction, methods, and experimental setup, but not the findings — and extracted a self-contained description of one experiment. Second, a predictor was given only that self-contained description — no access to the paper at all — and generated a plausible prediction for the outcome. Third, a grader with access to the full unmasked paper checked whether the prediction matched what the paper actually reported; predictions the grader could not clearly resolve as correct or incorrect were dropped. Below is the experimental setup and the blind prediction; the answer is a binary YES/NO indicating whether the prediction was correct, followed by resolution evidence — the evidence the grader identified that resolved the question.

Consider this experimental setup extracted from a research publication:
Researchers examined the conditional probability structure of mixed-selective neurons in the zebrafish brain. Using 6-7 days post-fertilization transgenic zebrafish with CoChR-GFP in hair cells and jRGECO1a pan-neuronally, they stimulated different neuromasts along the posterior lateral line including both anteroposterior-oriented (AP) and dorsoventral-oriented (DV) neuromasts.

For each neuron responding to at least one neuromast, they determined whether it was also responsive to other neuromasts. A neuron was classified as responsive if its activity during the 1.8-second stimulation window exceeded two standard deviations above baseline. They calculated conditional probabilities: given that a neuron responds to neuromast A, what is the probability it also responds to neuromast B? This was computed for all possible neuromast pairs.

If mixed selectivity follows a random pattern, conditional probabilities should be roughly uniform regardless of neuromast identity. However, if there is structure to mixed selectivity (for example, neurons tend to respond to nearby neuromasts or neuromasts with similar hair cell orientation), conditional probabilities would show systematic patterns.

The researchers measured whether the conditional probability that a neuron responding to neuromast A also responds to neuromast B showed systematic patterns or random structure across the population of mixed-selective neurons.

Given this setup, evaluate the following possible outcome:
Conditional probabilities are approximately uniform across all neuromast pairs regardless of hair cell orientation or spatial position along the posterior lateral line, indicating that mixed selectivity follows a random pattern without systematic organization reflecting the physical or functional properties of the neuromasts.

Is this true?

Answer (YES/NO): NO